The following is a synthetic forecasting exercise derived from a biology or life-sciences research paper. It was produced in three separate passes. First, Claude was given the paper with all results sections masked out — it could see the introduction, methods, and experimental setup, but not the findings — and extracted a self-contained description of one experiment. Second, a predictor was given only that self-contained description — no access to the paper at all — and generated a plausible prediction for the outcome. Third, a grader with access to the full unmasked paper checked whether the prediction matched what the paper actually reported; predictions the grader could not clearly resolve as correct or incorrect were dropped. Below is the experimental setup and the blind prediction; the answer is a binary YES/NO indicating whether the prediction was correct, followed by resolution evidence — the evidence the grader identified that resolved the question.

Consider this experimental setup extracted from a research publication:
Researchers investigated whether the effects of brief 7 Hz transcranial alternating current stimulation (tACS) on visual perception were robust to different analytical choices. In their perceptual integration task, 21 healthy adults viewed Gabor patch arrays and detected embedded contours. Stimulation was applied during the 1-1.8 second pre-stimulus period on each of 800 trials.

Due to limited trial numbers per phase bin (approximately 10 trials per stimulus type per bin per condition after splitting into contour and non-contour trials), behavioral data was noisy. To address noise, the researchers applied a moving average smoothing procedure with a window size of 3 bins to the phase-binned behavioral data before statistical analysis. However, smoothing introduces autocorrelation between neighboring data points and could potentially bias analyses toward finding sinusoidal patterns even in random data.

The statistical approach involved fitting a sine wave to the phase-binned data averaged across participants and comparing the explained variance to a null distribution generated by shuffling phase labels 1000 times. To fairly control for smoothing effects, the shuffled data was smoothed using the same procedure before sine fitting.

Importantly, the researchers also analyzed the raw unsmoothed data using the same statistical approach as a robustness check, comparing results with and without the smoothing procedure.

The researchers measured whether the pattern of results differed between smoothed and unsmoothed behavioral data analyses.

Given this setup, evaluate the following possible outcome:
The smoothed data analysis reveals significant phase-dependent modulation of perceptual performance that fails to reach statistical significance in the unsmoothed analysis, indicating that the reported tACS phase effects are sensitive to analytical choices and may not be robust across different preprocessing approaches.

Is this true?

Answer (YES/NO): YES